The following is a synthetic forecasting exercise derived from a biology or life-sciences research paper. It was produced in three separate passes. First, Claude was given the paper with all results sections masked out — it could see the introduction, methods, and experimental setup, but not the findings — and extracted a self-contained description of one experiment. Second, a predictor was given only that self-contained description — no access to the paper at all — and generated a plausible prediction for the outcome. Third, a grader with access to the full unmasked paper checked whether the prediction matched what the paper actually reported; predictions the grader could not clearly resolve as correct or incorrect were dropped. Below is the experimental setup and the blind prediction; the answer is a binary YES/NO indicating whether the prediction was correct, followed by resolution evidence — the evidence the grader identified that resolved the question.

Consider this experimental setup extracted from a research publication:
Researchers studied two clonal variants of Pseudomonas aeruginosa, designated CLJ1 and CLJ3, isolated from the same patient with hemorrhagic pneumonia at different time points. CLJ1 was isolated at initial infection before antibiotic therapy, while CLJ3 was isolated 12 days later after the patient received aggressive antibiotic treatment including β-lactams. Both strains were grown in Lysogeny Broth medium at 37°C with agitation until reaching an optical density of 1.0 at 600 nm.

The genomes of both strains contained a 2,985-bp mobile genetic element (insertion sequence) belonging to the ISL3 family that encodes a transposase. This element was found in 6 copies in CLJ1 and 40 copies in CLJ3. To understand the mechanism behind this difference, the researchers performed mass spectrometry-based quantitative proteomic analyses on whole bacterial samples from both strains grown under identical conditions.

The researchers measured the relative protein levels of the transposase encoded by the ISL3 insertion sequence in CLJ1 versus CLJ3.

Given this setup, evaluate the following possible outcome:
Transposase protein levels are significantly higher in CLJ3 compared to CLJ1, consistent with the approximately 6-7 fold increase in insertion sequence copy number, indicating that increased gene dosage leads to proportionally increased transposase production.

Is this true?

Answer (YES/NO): NO